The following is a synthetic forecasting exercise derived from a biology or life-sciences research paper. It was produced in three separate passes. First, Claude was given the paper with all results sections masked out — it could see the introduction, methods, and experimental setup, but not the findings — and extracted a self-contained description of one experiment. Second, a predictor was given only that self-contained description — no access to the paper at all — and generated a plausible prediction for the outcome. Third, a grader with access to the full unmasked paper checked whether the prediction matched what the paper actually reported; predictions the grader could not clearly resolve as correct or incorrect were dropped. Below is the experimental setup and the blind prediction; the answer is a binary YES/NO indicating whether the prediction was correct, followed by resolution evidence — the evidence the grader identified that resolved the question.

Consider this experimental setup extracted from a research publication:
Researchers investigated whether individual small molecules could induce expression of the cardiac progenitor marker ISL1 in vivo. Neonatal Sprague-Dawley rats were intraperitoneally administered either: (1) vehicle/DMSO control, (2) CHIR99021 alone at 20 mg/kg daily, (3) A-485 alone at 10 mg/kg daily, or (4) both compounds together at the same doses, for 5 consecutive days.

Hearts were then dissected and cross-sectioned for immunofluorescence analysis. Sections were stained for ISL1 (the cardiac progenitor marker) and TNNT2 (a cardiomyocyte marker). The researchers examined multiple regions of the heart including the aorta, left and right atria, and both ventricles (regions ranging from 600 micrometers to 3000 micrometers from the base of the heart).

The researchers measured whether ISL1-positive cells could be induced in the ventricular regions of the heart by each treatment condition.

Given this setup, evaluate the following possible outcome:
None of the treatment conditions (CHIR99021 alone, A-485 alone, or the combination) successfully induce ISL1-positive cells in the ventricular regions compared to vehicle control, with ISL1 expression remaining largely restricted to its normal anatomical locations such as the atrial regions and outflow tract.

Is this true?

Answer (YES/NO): NO